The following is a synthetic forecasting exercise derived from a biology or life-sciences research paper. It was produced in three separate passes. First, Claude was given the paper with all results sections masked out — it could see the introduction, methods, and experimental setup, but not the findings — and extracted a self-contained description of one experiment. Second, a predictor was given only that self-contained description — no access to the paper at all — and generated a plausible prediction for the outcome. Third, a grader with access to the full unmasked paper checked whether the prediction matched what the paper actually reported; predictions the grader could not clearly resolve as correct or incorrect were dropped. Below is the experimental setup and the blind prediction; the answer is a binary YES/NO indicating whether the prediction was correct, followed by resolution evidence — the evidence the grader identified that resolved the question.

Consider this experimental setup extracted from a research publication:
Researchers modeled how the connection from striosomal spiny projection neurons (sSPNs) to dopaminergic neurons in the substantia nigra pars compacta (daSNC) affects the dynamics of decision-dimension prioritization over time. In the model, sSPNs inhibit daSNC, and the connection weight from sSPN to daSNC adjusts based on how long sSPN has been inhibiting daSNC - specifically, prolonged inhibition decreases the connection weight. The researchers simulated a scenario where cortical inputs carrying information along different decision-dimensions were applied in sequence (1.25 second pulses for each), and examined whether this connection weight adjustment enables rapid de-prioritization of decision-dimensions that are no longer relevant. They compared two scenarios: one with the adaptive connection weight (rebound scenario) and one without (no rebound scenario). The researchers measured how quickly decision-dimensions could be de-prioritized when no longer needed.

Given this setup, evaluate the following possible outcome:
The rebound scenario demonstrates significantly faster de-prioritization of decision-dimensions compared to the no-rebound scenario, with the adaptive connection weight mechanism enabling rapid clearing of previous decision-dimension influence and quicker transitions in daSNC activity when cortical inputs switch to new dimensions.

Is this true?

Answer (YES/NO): YES